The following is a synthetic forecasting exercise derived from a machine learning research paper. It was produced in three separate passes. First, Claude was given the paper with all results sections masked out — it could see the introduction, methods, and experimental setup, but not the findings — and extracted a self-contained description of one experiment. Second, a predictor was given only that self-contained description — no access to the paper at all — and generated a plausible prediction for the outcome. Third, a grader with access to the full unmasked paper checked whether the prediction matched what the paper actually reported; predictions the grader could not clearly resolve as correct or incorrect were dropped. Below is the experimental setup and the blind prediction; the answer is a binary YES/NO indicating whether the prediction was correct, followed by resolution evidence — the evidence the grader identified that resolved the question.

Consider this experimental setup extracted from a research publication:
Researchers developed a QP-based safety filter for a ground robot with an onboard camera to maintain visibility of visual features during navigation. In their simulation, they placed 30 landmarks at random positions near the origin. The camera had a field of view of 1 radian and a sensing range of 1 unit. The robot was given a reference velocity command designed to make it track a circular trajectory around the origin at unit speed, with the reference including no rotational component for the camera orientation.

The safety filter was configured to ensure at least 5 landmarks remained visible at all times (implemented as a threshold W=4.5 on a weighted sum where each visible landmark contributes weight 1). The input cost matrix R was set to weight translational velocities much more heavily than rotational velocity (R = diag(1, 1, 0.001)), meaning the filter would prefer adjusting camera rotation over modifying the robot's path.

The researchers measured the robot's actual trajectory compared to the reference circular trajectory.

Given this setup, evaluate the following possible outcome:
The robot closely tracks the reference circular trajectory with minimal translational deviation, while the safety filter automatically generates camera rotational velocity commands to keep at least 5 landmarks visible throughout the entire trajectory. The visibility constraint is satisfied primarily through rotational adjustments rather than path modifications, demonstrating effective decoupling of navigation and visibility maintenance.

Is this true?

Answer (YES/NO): NO